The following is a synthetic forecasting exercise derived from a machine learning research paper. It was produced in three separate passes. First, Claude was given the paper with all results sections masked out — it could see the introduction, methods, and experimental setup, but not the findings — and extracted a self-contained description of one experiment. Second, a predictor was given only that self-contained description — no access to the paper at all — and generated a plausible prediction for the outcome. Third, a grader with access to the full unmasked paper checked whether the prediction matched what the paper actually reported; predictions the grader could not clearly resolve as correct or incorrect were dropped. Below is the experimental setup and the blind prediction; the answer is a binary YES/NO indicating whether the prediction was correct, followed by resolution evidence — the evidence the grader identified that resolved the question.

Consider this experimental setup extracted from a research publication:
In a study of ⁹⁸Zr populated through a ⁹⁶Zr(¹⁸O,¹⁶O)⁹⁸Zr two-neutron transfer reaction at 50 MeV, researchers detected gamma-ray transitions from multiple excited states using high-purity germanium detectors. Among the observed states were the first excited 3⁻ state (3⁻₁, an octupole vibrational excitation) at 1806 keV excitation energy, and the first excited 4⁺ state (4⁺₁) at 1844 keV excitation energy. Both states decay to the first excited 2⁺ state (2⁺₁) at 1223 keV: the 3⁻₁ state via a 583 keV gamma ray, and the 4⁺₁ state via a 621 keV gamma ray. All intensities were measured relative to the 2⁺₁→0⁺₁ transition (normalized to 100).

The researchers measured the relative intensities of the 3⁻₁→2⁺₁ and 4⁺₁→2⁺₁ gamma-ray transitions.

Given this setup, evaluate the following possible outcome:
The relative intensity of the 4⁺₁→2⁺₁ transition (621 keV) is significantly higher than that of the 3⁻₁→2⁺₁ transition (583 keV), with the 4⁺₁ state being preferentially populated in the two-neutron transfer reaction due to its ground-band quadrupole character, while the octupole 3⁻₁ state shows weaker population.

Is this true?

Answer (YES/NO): NO